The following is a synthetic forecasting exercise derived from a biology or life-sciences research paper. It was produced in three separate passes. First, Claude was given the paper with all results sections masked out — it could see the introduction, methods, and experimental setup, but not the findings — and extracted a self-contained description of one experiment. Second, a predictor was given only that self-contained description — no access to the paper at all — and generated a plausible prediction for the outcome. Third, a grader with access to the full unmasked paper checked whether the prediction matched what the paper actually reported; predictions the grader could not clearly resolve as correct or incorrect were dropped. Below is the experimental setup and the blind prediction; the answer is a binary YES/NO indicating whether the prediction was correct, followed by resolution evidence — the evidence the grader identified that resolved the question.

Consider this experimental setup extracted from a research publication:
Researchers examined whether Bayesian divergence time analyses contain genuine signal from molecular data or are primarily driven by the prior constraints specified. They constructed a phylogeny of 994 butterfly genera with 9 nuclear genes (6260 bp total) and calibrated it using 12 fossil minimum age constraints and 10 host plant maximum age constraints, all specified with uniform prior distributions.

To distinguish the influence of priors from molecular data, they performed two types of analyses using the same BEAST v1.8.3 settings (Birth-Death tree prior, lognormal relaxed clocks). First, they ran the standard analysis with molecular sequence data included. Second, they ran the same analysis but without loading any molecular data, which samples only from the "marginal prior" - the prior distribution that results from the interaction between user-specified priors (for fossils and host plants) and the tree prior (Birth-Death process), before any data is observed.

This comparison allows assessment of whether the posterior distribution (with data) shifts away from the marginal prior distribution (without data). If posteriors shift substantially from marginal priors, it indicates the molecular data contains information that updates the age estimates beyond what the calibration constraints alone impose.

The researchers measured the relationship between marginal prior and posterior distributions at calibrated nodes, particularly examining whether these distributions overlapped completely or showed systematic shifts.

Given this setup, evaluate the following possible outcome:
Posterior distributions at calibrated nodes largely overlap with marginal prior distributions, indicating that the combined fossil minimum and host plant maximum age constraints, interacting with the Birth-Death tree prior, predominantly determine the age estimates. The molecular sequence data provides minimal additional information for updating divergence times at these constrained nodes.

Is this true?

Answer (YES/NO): NO